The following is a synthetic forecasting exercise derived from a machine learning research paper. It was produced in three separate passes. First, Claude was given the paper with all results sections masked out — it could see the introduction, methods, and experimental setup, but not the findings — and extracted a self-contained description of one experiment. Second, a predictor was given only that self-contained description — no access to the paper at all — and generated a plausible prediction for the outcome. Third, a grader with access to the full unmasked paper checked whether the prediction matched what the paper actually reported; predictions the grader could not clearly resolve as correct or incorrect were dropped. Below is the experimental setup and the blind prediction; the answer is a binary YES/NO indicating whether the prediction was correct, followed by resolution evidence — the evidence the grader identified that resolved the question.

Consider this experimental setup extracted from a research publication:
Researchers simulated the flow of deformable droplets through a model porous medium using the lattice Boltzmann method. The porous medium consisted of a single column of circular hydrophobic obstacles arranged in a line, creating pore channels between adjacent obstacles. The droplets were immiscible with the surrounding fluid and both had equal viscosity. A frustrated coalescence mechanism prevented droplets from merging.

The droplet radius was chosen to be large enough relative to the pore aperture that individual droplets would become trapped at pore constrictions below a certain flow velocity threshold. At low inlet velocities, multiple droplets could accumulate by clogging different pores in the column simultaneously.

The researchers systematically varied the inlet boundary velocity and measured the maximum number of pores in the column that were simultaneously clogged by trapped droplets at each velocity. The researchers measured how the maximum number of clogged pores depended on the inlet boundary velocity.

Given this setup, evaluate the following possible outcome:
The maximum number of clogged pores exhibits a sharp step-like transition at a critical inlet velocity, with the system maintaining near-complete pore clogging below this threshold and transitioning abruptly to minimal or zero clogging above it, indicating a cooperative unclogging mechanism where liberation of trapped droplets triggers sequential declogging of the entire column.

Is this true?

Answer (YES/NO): NO